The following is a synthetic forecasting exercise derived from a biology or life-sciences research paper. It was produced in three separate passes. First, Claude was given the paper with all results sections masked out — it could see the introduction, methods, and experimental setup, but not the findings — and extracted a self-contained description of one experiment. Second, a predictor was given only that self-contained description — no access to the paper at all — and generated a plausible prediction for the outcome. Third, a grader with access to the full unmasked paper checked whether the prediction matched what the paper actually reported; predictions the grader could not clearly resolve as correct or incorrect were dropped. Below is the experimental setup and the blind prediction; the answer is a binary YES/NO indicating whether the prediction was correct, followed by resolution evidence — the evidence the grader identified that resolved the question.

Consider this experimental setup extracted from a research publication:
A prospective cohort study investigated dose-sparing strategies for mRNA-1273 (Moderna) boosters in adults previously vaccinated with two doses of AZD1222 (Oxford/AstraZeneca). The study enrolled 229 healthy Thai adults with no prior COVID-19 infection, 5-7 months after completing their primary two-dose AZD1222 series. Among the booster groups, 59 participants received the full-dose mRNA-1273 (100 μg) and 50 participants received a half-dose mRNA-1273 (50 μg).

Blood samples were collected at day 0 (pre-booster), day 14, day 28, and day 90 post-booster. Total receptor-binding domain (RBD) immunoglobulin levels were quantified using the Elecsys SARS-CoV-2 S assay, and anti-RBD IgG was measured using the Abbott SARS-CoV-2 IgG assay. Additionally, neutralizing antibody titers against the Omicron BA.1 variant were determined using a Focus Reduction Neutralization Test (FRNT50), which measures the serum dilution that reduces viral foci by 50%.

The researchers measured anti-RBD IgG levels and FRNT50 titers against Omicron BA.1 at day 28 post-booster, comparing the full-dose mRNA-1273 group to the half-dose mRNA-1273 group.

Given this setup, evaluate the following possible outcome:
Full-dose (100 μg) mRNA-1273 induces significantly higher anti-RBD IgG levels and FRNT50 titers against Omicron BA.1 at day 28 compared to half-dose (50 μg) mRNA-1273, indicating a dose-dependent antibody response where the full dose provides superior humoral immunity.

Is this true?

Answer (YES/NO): NO